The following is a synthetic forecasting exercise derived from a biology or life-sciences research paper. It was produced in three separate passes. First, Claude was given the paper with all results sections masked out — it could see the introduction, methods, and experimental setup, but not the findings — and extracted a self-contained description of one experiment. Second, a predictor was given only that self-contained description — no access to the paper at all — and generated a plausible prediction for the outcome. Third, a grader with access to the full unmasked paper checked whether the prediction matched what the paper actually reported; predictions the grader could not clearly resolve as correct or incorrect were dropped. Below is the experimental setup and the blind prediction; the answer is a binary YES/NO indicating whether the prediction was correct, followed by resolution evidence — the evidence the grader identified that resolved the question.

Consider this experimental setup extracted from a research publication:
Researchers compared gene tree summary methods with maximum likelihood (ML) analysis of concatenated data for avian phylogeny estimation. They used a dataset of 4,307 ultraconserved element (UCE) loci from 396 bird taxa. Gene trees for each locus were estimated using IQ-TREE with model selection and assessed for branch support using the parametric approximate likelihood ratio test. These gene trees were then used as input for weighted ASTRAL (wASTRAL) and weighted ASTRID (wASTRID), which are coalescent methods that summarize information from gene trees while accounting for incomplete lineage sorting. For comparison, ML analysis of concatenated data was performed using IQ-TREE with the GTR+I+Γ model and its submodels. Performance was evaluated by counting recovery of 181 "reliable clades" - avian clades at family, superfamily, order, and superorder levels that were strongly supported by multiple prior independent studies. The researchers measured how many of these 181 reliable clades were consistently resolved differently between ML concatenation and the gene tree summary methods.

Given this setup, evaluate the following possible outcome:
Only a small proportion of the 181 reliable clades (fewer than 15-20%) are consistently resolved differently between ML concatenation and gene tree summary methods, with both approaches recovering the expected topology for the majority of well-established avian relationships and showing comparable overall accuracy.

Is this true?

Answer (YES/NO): NO